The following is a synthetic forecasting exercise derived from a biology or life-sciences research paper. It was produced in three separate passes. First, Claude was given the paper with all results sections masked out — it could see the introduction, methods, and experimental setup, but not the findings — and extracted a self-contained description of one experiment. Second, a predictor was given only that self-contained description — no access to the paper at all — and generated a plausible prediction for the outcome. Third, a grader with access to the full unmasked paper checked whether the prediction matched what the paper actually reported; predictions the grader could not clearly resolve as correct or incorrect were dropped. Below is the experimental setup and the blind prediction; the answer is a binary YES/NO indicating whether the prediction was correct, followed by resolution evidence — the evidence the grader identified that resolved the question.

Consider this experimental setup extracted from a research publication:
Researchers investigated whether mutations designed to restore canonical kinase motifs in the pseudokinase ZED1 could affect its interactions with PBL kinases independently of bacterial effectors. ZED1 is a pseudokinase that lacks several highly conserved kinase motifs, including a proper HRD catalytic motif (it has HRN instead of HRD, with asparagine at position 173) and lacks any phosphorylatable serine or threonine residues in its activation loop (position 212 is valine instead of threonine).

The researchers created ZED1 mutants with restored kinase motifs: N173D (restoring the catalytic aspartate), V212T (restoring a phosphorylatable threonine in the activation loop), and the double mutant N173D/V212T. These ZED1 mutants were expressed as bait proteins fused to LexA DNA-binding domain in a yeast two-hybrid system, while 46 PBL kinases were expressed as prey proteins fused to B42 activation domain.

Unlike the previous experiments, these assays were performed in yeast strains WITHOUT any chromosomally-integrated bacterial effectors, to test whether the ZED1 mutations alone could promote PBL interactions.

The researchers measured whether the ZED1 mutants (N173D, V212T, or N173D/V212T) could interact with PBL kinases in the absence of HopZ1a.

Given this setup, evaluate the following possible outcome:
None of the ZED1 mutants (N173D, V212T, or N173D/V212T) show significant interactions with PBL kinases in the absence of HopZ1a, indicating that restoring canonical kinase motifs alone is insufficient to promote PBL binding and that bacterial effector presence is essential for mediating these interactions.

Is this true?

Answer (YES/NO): NO